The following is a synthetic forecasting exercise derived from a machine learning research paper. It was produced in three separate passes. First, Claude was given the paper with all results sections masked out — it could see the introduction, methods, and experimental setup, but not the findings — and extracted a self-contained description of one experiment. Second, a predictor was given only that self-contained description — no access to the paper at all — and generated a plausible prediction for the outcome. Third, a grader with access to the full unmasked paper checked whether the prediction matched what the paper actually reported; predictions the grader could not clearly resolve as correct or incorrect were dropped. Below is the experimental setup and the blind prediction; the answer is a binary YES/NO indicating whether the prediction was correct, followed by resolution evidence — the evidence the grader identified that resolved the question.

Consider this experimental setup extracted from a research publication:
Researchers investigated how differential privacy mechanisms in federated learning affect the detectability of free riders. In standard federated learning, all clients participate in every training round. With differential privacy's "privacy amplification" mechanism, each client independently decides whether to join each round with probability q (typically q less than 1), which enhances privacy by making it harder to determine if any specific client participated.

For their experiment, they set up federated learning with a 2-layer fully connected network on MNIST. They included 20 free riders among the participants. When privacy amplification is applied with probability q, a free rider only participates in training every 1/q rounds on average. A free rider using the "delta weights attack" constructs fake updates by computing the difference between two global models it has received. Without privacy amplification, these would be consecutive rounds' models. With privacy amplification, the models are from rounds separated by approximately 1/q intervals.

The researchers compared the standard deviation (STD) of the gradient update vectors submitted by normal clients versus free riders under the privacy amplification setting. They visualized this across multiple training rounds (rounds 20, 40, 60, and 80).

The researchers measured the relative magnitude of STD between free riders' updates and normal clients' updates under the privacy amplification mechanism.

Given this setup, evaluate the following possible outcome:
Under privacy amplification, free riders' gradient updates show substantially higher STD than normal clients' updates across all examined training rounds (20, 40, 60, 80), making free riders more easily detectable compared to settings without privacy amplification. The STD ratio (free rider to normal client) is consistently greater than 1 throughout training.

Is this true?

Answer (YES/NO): YES